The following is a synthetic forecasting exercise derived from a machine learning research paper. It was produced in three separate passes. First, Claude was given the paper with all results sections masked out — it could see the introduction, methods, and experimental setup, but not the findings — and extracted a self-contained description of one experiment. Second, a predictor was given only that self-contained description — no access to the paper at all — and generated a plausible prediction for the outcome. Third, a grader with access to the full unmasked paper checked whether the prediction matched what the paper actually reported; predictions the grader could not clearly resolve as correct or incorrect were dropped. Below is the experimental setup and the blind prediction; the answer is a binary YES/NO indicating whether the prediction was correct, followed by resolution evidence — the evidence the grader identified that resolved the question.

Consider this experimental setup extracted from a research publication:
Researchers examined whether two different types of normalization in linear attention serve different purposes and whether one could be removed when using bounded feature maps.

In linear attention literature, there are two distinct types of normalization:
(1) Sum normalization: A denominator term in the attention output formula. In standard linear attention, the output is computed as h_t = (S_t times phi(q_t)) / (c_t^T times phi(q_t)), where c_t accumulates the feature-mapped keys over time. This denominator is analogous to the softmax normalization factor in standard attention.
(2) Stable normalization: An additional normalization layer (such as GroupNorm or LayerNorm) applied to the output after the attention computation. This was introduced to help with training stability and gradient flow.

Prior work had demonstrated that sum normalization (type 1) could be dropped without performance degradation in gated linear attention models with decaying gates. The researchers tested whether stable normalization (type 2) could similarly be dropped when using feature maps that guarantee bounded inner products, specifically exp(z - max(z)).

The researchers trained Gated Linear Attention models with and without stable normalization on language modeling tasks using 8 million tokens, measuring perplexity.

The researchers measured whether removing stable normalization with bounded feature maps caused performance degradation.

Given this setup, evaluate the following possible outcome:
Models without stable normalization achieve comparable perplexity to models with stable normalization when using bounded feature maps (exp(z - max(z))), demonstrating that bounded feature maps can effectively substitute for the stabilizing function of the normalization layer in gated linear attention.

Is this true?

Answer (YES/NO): NO